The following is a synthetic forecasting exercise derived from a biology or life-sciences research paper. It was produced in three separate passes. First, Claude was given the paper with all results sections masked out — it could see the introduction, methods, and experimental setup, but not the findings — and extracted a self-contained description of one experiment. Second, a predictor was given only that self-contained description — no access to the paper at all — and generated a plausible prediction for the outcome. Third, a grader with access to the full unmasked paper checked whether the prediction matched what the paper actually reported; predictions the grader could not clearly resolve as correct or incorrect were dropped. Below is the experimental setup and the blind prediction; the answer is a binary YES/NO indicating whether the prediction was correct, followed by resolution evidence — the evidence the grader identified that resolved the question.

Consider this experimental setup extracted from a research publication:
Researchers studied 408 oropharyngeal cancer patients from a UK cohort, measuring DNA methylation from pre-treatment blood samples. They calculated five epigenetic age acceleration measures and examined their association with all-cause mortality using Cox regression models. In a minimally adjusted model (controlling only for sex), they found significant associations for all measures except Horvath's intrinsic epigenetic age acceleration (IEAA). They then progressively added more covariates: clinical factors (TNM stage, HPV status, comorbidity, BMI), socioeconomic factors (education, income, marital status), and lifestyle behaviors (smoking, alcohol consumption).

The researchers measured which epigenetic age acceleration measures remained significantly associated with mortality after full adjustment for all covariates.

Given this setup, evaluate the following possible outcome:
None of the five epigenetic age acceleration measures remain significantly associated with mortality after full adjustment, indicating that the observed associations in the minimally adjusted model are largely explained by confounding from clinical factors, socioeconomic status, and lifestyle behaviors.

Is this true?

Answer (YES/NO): NO